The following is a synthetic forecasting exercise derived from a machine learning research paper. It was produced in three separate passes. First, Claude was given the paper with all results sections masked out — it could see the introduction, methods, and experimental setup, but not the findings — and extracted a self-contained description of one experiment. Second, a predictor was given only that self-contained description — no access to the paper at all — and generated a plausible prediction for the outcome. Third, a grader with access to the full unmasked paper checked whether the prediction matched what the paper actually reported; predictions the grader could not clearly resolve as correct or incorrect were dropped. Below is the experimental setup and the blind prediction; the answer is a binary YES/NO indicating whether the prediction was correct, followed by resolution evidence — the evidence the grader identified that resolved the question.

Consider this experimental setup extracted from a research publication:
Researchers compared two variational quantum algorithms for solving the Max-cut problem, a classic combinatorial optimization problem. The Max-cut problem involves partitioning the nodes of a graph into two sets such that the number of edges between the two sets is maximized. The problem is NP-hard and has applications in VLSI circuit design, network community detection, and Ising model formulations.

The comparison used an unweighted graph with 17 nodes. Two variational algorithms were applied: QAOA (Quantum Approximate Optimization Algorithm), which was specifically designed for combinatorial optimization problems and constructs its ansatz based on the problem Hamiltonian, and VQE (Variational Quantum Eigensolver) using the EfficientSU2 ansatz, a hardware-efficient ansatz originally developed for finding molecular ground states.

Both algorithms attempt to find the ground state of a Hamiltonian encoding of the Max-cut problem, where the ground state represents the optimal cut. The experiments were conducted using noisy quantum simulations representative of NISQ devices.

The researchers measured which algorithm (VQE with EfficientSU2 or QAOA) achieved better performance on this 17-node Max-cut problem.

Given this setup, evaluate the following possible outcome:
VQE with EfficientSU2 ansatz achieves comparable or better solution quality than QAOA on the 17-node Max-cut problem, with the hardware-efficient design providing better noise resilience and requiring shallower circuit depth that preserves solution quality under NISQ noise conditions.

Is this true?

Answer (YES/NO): NO